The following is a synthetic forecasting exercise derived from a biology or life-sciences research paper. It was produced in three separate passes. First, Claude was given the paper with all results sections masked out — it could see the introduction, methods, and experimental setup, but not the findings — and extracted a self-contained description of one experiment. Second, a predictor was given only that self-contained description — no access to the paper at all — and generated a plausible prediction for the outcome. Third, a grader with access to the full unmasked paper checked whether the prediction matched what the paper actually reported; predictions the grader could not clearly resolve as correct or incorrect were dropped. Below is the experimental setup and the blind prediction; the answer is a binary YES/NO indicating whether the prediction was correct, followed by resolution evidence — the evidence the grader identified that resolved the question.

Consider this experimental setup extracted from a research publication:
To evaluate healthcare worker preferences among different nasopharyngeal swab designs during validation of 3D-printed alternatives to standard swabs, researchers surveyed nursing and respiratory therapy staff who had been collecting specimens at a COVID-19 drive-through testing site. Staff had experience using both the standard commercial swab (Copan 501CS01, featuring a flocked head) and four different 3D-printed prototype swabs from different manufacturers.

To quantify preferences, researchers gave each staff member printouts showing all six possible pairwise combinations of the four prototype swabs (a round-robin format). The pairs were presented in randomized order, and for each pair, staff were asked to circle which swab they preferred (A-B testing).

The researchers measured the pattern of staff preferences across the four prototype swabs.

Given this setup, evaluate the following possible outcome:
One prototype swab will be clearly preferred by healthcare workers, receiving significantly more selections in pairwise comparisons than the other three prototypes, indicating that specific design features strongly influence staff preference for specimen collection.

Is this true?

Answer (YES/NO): YES